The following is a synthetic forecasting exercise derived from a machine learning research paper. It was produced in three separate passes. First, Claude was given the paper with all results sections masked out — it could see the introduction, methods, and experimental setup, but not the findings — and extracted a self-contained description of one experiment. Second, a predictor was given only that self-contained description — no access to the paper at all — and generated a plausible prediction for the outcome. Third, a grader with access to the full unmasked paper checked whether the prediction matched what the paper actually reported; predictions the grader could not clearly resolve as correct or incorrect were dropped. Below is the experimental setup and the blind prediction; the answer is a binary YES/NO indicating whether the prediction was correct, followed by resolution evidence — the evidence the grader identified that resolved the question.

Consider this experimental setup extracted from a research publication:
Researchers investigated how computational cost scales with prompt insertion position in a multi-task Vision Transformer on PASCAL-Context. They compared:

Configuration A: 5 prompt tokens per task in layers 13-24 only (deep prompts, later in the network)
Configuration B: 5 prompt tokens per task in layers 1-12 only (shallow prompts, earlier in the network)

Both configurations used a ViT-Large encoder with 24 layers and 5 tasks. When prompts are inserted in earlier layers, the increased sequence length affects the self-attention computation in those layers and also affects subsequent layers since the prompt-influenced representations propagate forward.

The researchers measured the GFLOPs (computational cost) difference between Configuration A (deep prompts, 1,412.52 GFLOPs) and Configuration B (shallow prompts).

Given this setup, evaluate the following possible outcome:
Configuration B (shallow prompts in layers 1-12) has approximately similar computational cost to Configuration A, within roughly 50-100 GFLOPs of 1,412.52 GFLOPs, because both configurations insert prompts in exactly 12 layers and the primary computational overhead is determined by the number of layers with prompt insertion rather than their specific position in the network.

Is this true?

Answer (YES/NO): NO